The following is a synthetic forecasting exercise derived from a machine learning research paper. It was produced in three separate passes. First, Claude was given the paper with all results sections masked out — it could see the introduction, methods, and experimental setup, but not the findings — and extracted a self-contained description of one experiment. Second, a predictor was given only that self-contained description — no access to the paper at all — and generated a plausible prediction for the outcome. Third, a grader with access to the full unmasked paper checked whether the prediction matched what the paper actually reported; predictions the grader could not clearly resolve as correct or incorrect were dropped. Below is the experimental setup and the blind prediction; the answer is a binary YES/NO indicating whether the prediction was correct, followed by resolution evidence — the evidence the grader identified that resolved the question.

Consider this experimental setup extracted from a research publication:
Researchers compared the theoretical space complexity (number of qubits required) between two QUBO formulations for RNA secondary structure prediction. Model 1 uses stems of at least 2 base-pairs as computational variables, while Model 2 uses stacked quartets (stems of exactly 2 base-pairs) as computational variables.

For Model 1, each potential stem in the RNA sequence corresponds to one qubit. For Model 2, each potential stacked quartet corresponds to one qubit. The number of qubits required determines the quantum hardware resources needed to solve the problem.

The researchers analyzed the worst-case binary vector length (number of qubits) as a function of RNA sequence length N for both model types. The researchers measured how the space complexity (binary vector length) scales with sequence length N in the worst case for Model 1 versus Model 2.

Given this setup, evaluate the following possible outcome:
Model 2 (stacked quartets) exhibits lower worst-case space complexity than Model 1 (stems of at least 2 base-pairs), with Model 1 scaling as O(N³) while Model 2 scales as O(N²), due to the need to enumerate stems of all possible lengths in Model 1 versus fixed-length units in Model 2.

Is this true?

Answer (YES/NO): YES